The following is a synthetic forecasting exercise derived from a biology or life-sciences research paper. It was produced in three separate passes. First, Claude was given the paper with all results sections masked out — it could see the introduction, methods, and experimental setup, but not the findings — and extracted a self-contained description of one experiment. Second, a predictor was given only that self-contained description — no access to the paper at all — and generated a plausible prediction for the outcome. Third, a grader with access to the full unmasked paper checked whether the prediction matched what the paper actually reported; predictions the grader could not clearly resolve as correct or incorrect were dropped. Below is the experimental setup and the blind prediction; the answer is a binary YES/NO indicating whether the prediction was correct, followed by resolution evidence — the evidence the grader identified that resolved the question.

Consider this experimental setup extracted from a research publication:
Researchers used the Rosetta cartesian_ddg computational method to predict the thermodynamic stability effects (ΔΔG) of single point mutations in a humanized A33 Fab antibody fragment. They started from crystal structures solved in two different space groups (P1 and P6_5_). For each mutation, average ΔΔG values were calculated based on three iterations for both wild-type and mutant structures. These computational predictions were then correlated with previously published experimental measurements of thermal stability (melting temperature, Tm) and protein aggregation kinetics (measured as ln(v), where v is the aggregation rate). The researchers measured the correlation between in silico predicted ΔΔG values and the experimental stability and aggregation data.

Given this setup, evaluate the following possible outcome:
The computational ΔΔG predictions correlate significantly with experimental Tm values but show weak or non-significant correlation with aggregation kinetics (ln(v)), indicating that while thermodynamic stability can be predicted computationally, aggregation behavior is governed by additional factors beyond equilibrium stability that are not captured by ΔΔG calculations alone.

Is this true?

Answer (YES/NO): NO